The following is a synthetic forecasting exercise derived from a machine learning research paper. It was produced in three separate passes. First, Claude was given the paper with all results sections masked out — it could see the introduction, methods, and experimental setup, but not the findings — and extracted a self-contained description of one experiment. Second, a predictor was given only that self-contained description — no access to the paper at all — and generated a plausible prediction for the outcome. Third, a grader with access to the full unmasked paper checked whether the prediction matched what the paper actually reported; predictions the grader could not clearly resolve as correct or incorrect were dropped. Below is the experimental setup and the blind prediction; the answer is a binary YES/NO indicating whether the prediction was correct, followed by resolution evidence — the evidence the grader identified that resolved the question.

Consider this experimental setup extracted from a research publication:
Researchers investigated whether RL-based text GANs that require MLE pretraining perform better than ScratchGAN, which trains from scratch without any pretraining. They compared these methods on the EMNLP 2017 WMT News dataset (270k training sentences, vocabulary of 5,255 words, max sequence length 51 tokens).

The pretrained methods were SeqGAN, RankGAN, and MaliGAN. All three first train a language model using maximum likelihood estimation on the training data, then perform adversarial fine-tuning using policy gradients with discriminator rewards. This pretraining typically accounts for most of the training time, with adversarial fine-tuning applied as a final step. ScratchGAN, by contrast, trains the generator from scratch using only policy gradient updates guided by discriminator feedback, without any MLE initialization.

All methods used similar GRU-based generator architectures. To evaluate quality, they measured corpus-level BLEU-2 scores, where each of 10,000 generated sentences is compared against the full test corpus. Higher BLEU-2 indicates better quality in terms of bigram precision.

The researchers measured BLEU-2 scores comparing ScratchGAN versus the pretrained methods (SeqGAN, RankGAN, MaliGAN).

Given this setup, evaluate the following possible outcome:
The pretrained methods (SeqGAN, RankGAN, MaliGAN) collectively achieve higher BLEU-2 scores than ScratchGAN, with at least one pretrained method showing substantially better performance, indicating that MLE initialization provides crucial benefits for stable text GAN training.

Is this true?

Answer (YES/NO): NO